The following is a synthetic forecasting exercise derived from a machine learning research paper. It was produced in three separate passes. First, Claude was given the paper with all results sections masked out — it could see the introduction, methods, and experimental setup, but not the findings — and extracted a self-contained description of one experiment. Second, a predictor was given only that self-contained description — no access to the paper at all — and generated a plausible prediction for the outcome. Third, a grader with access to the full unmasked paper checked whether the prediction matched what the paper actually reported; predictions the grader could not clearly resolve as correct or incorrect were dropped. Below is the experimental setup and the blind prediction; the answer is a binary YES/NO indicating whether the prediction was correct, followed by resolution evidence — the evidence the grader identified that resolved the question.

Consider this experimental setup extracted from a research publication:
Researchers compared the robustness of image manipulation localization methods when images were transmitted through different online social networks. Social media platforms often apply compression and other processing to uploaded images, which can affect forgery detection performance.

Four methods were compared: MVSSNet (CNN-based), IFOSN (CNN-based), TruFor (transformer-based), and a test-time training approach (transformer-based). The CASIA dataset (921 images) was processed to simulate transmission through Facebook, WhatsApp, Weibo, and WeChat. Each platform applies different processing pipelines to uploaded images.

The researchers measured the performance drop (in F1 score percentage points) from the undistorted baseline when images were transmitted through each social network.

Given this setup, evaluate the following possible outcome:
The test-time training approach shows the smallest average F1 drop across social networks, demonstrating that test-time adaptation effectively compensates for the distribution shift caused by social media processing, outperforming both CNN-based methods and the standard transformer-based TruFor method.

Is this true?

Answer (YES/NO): YES